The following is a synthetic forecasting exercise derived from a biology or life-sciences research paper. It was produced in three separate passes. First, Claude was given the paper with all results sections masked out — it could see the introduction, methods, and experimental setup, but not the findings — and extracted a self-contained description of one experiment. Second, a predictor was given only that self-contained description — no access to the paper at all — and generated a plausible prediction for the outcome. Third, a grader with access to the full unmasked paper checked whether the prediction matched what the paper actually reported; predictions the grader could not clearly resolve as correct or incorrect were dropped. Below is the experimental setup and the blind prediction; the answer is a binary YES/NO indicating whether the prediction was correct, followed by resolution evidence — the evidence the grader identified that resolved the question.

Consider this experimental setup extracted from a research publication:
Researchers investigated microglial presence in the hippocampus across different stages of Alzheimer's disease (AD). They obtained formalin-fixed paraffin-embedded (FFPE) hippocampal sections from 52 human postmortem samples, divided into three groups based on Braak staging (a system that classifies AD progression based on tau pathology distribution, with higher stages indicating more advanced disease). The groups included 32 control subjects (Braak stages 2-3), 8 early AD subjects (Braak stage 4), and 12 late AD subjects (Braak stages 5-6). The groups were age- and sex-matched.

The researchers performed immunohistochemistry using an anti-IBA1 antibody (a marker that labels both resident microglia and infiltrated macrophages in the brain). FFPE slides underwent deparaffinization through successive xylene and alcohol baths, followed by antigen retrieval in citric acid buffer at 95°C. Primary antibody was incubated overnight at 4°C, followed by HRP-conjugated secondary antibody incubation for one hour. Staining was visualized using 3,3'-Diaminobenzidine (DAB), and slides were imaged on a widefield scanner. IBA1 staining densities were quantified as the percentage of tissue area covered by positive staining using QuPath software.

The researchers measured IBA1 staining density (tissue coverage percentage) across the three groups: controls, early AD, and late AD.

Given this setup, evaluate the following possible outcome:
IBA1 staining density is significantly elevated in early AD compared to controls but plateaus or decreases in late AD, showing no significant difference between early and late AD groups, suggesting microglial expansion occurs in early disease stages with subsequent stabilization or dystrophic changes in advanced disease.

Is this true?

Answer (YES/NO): NO